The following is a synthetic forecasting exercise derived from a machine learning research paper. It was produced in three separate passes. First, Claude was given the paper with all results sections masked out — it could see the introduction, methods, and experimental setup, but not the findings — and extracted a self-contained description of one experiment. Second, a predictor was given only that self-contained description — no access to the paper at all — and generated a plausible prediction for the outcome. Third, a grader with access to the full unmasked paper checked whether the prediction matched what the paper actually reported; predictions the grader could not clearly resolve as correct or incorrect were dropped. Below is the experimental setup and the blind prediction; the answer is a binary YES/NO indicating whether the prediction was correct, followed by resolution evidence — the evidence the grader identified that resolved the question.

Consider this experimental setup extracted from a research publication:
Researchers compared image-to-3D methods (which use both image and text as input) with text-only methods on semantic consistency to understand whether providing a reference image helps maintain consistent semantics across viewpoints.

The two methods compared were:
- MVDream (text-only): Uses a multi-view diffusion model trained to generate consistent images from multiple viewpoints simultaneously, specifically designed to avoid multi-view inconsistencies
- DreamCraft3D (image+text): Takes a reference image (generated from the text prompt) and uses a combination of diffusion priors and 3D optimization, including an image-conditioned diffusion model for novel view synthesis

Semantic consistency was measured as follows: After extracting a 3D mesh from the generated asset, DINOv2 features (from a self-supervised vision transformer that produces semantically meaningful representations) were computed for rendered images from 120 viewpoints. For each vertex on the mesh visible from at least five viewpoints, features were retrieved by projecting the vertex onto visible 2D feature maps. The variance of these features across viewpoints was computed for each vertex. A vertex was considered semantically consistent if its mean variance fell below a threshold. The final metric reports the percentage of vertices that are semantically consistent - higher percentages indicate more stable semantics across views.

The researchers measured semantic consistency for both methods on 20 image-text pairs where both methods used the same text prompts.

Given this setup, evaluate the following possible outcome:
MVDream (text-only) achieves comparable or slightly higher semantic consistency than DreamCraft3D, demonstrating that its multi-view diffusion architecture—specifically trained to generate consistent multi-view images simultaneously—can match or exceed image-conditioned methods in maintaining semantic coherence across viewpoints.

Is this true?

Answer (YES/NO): NO